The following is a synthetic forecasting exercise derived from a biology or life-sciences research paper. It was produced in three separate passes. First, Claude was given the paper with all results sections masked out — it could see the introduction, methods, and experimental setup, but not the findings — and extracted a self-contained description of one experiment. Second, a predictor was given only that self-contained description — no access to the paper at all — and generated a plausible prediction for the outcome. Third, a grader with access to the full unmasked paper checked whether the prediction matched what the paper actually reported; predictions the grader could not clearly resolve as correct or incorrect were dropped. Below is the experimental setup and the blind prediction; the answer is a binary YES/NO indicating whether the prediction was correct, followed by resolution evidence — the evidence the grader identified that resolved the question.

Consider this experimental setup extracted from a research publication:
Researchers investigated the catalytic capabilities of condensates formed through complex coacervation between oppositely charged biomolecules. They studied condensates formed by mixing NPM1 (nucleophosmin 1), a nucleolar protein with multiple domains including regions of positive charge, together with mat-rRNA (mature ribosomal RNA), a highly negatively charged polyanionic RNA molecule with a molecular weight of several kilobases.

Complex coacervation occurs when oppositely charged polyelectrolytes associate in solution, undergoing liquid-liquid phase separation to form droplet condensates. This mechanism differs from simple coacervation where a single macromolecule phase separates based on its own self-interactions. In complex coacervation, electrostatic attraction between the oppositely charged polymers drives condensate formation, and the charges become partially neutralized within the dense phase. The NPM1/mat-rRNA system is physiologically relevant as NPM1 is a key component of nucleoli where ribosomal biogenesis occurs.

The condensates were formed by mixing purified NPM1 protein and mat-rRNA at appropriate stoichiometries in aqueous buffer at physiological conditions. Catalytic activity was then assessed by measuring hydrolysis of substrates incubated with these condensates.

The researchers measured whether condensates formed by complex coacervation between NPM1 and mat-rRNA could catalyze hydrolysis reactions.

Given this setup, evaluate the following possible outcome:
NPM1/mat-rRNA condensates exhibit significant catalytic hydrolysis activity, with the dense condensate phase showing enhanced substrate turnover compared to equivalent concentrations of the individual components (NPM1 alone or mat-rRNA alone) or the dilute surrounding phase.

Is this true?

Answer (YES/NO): YES